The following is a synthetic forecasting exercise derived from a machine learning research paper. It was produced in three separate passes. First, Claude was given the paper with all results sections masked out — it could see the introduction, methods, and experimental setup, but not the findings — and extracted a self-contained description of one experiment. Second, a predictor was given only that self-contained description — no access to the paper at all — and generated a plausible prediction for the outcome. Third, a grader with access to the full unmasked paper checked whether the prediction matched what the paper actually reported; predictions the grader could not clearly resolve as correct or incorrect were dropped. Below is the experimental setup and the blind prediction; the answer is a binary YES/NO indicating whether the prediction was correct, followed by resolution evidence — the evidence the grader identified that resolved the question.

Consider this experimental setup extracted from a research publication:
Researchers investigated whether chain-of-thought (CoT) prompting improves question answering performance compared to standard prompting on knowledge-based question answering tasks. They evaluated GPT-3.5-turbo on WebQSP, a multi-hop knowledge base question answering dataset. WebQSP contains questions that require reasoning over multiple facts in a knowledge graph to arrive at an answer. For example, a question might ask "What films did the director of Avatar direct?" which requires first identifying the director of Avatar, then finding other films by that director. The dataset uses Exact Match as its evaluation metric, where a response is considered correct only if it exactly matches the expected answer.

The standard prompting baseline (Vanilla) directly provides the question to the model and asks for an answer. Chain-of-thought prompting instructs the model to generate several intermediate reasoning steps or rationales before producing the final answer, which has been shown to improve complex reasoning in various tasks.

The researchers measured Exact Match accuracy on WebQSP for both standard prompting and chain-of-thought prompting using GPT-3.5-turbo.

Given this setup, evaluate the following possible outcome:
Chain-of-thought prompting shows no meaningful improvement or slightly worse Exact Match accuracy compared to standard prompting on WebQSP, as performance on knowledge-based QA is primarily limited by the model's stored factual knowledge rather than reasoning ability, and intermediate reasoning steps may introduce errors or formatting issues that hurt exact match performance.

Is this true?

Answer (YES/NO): NO